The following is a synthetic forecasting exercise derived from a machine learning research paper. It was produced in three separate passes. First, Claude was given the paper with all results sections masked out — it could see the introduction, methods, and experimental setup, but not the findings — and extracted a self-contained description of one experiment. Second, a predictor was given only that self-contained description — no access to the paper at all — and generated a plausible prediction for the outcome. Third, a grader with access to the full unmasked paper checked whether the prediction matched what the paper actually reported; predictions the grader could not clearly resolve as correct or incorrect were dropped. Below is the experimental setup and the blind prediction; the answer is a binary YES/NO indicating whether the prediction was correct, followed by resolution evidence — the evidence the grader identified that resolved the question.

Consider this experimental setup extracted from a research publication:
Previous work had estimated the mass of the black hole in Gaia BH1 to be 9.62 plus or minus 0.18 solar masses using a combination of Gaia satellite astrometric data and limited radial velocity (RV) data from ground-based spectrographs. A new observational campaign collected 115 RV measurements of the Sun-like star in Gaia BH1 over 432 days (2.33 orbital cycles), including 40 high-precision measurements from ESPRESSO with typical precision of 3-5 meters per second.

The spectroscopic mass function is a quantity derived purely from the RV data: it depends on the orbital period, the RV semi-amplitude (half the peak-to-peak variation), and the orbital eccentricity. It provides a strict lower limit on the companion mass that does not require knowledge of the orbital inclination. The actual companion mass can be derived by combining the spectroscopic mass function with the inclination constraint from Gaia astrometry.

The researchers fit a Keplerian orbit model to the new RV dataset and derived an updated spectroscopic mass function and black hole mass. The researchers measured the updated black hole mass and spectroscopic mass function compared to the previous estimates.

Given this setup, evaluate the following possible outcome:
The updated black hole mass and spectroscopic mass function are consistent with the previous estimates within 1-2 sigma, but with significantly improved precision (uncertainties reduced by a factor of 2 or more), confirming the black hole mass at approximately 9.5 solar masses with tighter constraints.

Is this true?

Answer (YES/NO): NO